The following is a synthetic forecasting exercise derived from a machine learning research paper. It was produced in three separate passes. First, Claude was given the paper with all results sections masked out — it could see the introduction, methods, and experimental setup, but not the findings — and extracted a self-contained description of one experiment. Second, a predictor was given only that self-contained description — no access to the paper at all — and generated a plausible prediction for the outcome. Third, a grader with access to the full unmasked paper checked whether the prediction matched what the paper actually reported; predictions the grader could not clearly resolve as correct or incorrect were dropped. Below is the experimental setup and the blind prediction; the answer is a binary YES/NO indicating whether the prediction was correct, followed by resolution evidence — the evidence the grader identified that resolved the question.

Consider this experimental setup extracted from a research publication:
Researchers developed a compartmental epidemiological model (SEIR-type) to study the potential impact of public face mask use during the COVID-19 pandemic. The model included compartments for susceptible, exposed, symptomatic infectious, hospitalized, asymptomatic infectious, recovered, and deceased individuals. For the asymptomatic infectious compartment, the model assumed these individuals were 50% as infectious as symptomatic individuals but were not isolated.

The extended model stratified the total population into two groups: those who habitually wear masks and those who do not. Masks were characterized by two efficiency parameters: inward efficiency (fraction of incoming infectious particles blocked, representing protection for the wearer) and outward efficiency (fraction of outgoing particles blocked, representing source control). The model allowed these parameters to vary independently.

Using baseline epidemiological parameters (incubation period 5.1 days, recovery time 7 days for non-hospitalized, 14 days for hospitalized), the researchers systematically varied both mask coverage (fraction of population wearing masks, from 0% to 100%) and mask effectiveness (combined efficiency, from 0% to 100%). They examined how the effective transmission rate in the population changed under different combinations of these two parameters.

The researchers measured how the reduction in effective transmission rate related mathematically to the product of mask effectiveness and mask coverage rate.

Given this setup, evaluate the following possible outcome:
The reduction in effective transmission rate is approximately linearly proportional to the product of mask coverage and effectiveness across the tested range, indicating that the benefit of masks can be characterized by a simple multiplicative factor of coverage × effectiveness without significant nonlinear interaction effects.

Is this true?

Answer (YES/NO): YES